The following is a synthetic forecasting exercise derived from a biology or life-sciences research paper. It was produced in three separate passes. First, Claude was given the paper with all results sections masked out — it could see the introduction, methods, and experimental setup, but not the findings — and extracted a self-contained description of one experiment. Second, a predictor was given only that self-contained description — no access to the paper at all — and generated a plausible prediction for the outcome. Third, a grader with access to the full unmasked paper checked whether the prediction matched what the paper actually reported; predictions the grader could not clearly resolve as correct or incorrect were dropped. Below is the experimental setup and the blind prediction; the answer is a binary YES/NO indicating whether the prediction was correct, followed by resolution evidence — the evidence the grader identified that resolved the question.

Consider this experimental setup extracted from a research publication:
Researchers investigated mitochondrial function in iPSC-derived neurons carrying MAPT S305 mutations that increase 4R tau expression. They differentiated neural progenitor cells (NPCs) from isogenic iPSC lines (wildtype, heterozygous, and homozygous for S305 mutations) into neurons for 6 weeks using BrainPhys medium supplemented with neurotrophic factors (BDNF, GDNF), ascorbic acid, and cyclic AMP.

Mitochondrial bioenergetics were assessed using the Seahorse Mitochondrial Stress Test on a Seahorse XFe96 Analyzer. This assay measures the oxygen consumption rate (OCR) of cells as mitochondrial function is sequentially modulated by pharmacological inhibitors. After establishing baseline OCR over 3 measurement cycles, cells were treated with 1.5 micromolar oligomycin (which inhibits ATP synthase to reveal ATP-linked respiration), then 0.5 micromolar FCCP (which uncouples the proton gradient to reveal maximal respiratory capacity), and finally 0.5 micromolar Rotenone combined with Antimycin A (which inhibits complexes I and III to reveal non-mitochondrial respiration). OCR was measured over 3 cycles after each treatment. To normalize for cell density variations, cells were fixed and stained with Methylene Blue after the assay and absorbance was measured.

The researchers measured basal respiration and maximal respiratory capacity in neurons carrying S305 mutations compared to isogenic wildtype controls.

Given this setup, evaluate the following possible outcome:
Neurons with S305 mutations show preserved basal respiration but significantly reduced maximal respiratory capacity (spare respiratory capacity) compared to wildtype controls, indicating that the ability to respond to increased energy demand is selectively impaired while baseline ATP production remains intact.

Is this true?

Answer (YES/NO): NO